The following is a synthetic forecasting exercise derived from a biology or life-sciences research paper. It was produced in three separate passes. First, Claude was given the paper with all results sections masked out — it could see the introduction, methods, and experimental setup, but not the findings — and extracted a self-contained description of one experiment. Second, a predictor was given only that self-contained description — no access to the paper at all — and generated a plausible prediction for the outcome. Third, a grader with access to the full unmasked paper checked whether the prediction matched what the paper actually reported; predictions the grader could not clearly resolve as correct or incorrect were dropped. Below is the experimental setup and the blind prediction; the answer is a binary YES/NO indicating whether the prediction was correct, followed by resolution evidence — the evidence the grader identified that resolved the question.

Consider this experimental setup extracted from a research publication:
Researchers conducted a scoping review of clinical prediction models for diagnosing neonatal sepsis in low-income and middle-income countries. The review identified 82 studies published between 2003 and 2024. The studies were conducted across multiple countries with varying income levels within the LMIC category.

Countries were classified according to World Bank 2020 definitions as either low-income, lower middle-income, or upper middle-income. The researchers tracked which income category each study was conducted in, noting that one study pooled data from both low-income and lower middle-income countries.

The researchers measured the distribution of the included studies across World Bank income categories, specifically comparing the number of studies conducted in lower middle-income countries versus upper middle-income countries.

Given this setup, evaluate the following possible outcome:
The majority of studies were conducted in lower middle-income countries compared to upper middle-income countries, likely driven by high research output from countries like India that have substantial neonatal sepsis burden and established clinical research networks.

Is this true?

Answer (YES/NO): YES